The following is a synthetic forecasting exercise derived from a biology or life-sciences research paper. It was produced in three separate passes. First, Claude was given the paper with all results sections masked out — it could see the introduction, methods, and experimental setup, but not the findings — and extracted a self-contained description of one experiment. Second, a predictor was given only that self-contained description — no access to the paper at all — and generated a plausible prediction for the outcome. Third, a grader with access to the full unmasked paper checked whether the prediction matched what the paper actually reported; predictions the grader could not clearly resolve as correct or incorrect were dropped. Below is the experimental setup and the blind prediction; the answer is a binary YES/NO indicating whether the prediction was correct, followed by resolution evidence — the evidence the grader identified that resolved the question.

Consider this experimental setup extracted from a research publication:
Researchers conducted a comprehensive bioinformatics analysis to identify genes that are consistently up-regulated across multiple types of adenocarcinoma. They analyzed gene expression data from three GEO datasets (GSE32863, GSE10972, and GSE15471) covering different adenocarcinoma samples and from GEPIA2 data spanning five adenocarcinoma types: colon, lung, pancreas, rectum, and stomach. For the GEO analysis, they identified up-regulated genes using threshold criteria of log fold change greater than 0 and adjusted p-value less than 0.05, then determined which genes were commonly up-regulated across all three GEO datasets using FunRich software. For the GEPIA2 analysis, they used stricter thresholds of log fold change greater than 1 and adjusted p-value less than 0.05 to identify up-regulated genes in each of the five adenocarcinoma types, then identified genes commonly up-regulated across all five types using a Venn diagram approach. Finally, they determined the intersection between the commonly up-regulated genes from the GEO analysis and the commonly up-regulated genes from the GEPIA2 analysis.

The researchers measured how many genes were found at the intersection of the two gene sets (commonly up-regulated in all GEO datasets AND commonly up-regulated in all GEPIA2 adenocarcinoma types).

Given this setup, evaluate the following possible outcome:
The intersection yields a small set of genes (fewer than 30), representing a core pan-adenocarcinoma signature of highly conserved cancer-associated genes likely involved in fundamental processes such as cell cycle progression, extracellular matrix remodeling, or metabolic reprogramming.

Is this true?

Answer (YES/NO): NO